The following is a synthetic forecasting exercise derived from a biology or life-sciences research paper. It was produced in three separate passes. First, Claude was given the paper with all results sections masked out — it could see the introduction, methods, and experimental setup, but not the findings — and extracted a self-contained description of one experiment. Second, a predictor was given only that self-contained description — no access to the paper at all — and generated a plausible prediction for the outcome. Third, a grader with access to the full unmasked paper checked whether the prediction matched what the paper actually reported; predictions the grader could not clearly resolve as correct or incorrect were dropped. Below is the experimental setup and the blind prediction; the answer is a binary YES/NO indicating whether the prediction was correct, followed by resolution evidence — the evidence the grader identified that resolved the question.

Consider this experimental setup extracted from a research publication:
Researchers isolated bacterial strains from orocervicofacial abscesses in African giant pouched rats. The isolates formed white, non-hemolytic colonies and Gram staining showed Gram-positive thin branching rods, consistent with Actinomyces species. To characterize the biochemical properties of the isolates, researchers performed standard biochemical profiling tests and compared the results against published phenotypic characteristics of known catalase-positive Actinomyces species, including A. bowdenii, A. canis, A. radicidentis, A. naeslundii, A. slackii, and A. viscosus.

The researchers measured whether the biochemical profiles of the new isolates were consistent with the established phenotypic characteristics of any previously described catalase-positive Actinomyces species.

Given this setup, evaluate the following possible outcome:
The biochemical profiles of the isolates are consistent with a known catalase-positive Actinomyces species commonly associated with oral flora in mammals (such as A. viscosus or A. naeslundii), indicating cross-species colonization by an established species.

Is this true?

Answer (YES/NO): NO